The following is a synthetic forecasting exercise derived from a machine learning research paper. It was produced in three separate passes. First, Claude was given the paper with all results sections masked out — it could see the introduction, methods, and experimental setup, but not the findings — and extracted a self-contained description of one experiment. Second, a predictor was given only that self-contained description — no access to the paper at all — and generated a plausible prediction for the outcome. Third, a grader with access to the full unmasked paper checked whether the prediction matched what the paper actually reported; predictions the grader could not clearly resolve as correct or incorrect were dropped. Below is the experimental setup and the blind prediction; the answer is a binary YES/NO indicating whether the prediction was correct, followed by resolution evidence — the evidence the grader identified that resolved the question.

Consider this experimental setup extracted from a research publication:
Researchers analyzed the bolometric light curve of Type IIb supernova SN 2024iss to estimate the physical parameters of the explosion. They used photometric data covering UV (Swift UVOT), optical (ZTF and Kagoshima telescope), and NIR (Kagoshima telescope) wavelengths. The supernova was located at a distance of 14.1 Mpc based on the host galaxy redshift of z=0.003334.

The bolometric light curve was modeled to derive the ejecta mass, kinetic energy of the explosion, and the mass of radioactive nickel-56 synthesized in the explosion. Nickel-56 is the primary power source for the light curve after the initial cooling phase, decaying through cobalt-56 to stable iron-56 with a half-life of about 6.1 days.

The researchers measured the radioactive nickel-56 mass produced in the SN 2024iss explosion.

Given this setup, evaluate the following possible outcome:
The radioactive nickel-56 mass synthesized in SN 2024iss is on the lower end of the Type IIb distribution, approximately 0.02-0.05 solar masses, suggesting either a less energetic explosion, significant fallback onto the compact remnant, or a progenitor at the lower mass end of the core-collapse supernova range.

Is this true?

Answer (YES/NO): NO